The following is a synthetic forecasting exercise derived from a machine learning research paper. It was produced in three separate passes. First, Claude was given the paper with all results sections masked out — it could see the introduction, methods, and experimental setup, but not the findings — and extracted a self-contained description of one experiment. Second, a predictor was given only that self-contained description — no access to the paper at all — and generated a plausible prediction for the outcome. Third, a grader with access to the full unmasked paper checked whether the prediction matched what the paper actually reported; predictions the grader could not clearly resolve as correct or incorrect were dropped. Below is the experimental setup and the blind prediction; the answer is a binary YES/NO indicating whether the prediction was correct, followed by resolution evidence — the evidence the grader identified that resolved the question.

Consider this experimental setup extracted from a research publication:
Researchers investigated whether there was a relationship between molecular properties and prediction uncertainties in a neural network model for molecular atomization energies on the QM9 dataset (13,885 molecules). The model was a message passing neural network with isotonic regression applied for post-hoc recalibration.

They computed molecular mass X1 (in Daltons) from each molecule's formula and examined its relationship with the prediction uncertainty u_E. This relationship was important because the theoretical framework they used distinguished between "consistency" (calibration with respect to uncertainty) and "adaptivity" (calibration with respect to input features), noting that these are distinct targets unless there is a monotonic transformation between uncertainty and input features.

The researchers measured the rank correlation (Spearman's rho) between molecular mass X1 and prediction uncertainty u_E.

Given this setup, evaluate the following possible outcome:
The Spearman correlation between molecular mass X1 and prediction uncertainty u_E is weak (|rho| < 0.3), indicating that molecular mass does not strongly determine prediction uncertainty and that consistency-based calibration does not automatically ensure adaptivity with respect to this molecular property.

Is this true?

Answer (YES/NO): YES